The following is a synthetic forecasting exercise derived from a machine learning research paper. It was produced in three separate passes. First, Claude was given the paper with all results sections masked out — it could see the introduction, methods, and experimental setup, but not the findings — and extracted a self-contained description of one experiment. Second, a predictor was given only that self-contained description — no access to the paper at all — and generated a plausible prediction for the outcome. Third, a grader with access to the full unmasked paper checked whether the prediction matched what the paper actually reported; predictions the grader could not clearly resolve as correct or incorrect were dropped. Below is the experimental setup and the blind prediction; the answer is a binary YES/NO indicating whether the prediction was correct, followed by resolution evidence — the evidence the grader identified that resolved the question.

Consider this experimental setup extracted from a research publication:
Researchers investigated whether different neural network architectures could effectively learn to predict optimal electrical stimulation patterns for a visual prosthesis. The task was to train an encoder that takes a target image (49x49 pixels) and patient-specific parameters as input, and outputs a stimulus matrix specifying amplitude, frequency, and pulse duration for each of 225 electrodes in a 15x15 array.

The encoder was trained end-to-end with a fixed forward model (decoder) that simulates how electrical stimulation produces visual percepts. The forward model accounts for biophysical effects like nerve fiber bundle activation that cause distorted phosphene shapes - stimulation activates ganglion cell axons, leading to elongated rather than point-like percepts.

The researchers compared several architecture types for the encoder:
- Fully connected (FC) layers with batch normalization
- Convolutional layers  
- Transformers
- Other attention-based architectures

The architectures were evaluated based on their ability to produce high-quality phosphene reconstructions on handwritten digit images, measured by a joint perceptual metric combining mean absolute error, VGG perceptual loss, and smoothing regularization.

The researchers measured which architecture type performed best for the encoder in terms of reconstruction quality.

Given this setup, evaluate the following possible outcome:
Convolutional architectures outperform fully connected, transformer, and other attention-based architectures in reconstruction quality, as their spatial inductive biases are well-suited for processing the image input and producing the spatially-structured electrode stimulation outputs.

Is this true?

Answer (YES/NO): NO